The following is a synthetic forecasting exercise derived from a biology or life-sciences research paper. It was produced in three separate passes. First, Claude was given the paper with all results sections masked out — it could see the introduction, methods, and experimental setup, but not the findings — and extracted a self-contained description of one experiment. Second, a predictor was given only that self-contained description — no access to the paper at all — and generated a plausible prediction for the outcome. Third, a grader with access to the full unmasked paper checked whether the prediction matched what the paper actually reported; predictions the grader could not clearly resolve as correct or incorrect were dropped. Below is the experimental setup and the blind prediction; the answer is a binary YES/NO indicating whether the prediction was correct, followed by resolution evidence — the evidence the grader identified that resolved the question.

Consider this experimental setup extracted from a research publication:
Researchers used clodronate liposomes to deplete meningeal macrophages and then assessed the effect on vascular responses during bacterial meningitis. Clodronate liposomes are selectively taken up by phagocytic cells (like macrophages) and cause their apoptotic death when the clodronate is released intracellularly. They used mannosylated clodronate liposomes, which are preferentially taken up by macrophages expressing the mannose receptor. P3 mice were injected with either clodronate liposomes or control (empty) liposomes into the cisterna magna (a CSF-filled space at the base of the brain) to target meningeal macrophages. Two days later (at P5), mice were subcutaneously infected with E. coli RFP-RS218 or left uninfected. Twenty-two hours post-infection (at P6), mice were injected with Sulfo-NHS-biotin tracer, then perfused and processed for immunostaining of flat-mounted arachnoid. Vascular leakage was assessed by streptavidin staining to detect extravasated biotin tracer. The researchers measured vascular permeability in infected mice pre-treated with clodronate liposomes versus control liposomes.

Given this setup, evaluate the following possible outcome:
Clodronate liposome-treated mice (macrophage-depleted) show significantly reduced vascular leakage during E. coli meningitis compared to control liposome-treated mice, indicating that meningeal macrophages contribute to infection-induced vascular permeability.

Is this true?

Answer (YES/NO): NO